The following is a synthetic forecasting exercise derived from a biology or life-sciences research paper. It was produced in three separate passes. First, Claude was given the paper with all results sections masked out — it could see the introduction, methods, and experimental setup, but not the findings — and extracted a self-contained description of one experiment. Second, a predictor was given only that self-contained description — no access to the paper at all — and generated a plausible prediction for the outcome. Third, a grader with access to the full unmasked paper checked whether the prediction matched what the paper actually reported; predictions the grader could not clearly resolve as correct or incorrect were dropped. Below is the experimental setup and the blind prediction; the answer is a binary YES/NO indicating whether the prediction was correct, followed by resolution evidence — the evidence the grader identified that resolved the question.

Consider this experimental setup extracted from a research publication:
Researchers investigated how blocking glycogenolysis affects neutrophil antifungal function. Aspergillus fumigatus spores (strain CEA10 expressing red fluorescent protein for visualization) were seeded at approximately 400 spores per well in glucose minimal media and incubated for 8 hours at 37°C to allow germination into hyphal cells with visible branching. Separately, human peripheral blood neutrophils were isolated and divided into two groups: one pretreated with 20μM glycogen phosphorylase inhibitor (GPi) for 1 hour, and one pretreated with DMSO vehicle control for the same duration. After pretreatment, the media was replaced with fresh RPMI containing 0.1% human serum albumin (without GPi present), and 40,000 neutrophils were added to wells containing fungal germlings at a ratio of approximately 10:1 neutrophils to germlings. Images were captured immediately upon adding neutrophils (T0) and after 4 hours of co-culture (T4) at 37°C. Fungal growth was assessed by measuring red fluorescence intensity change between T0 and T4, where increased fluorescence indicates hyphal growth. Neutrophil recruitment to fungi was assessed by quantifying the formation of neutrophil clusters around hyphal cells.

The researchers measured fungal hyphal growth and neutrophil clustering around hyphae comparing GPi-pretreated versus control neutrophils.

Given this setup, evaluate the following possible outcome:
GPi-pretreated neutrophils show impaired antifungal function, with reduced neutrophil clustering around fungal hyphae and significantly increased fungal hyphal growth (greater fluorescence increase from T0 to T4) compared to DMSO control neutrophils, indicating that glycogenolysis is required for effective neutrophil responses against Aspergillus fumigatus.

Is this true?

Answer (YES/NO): NO